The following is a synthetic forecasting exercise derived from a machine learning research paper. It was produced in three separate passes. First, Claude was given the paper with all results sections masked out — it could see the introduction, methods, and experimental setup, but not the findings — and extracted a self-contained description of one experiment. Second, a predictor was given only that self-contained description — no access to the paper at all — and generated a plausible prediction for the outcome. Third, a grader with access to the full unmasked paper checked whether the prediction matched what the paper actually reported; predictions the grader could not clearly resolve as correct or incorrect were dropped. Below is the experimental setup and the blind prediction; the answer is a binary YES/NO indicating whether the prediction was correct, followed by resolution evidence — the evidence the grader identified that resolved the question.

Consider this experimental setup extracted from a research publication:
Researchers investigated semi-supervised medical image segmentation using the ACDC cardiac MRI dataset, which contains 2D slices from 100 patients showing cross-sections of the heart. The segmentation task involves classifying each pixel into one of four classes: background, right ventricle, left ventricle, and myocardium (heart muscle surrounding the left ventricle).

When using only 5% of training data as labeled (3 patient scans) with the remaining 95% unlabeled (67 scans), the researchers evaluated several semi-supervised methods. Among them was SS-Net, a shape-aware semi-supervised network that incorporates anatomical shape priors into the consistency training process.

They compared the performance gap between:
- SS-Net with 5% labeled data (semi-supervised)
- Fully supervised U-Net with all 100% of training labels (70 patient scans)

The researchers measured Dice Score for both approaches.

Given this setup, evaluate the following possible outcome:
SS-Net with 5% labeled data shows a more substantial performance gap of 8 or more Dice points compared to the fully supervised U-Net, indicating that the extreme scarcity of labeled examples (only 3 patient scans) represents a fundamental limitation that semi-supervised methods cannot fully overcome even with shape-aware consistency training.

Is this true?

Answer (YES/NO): YES